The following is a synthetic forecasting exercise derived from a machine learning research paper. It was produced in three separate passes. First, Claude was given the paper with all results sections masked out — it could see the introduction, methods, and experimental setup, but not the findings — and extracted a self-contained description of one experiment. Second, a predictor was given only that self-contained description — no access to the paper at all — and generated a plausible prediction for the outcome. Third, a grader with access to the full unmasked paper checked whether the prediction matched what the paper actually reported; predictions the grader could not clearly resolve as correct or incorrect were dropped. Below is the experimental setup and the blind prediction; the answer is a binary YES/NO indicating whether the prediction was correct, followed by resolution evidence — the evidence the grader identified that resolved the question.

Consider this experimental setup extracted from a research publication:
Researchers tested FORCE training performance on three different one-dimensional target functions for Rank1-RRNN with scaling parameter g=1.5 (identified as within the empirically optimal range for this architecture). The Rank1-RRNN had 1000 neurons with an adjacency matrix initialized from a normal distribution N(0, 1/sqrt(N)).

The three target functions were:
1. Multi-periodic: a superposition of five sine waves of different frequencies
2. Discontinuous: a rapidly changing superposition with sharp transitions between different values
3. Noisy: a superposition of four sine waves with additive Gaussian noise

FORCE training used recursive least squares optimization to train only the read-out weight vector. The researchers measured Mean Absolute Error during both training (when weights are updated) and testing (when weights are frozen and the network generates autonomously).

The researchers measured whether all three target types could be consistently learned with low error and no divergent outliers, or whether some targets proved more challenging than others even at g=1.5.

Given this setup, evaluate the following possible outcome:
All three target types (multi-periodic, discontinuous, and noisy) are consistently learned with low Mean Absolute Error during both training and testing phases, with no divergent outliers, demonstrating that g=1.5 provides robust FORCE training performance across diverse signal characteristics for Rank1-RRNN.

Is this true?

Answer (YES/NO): NO